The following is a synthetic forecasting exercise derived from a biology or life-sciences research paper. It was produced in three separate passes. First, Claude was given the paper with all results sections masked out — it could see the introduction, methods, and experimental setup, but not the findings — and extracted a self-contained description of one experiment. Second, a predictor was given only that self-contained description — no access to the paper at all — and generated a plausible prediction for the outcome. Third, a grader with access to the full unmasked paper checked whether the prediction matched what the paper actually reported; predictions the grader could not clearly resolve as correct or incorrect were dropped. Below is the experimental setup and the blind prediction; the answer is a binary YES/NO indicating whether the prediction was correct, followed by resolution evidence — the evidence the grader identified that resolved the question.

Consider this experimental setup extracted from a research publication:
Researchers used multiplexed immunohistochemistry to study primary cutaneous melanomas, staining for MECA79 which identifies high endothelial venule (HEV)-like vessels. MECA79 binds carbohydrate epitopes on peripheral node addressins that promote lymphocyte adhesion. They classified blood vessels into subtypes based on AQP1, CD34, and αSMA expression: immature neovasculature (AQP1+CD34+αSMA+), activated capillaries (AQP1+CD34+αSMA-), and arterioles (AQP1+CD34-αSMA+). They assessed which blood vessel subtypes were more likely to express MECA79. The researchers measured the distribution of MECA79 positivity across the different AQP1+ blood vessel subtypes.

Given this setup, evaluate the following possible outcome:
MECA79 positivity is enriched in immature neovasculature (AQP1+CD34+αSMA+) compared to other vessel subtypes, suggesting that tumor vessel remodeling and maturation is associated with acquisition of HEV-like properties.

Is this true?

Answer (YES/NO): NO